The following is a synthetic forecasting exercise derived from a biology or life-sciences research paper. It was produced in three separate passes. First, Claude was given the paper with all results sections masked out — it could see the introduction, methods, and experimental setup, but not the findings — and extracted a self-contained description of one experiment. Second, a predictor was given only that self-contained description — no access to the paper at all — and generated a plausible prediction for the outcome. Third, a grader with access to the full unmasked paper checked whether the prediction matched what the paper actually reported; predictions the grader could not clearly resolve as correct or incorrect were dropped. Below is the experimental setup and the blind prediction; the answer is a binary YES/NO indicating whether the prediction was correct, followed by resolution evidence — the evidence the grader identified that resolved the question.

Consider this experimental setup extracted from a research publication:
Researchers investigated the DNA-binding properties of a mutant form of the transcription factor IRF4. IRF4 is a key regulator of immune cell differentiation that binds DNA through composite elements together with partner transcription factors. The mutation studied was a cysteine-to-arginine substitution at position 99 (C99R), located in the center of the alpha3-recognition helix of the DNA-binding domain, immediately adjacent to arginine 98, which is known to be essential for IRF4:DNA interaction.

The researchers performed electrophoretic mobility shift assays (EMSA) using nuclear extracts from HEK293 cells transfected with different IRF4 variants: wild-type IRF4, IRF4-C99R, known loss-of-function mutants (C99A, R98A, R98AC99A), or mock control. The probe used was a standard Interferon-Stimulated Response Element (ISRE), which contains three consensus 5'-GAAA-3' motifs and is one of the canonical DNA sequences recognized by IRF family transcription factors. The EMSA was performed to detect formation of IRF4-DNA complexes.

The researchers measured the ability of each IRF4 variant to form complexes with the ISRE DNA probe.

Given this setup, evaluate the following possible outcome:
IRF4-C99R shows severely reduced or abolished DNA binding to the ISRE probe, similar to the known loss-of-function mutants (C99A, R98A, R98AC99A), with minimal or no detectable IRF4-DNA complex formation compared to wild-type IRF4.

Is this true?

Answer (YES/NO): YES